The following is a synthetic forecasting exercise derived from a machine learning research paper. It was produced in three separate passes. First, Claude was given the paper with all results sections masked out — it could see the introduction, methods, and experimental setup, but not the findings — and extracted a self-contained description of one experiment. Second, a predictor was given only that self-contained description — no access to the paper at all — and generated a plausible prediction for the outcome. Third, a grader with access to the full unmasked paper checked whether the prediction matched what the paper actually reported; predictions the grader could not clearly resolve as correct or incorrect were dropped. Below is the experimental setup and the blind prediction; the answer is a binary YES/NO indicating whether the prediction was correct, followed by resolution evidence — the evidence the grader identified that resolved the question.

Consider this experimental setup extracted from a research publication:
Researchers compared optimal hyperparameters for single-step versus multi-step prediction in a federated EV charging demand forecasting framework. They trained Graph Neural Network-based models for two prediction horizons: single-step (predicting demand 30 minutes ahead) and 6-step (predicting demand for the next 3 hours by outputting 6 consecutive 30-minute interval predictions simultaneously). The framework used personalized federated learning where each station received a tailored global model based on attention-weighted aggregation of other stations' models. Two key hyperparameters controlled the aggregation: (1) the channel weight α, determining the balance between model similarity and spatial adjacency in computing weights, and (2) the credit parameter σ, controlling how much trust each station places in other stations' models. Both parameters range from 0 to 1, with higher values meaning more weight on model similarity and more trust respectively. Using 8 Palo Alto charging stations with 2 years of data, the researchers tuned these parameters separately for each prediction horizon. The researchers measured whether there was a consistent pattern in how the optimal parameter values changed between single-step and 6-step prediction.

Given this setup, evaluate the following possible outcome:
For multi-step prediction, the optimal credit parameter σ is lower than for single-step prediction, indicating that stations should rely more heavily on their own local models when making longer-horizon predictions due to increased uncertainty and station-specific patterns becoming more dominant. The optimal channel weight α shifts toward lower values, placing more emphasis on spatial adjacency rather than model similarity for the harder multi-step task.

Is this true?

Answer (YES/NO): NO